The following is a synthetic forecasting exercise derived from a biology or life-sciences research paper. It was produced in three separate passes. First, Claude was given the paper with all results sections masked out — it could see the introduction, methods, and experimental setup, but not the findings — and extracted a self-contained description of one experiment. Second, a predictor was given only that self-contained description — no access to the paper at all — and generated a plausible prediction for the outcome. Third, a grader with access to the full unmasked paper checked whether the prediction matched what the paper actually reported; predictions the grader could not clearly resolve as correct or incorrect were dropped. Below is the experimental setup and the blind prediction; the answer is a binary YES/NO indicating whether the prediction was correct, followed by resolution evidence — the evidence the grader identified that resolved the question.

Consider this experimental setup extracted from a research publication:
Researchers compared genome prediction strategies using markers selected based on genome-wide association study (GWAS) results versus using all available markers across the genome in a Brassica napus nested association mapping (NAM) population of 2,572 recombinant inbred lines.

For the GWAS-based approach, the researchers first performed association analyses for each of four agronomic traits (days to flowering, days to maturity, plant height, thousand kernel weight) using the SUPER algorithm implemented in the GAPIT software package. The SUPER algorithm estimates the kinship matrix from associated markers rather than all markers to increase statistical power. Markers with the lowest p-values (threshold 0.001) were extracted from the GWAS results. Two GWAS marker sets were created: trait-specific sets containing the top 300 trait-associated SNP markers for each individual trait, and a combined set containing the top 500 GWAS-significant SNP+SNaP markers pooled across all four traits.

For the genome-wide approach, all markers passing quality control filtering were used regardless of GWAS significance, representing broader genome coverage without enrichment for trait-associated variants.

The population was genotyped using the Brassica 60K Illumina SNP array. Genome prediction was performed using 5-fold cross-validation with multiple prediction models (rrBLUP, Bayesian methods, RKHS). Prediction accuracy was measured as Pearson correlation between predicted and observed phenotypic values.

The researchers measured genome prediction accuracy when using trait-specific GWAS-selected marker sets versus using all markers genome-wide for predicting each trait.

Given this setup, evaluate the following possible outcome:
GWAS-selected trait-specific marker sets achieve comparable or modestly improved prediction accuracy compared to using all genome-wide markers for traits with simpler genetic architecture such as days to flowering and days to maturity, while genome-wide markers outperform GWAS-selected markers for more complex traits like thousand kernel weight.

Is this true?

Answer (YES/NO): NO